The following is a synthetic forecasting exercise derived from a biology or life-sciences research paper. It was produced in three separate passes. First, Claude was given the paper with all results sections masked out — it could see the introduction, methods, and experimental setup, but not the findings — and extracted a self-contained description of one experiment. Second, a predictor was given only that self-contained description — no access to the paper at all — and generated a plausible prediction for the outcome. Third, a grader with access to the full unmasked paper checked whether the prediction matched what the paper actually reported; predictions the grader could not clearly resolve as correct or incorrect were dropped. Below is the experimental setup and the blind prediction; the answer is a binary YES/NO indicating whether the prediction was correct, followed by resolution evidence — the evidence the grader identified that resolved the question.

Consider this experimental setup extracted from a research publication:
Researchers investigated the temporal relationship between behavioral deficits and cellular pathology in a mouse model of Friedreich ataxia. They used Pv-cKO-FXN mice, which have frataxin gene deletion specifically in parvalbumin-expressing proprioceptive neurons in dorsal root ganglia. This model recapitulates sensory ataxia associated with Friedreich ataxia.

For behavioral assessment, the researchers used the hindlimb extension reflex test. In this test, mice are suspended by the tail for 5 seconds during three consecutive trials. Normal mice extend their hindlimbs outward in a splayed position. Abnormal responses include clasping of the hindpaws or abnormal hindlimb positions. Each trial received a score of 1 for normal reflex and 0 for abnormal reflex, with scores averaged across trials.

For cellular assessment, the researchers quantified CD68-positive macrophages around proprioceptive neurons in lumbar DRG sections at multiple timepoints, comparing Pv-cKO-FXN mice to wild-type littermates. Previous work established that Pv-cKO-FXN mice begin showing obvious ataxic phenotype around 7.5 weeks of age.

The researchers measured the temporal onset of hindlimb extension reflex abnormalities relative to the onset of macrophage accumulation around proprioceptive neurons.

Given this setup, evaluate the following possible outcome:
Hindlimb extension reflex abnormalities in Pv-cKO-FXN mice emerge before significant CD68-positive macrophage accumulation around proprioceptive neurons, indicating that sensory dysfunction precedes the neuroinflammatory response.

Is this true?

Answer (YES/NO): YES